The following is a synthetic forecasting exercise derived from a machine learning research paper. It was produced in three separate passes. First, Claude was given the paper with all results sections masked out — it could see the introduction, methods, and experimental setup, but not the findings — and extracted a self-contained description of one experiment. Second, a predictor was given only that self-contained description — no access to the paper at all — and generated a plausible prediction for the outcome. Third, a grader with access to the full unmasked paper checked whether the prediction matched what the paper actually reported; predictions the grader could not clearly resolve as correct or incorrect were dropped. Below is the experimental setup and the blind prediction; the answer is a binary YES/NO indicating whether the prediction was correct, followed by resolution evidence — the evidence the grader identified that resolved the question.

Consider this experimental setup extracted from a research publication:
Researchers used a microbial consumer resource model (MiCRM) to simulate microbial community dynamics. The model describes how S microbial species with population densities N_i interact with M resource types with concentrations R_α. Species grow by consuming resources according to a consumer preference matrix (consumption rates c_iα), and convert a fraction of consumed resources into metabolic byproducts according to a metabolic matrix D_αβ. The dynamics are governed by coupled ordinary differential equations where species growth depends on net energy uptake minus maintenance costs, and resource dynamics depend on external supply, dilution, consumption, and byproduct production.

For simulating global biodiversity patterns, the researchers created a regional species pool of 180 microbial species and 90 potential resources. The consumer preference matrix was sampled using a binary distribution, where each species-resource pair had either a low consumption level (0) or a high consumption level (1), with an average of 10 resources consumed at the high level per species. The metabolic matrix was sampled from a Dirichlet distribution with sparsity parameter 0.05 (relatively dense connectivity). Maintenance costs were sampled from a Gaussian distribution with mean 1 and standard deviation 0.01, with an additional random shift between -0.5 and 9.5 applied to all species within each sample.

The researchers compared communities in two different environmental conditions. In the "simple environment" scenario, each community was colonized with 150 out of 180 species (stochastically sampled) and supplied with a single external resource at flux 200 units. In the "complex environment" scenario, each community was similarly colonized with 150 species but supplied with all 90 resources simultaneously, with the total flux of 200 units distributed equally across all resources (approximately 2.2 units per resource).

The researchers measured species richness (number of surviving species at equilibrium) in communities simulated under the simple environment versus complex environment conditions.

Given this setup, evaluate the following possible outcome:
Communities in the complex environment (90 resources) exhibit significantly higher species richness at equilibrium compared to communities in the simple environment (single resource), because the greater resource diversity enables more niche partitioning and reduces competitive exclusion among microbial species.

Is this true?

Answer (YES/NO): NO